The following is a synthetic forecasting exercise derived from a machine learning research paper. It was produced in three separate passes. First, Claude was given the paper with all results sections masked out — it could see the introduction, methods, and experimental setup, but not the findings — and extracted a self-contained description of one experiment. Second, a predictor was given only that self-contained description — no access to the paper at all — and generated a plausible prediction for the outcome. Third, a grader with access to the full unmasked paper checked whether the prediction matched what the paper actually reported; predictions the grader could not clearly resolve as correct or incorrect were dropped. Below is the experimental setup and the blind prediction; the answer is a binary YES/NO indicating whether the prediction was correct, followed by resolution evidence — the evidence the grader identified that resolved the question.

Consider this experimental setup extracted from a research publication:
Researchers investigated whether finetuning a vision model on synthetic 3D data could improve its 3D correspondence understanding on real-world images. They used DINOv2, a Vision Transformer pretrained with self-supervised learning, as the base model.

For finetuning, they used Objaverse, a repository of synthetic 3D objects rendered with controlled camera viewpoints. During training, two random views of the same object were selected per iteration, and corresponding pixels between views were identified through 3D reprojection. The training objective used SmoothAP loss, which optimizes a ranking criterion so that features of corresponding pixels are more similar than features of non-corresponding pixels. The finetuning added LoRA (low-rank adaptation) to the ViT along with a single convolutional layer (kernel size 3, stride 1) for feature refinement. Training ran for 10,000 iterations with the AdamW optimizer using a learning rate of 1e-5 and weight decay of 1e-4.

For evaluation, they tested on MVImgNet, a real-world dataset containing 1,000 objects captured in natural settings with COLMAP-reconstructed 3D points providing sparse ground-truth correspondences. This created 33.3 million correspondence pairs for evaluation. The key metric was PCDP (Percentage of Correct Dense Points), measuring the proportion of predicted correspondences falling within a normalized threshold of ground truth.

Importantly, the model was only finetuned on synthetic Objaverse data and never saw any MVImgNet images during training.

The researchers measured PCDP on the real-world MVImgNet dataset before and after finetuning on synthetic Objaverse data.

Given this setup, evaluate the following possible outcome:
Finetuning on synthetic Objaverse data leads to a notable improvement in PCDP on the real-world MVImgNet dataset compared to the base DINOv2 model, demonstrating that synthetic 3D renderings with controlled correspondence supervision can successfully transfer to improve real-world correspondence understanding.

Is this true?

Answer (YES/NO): YES